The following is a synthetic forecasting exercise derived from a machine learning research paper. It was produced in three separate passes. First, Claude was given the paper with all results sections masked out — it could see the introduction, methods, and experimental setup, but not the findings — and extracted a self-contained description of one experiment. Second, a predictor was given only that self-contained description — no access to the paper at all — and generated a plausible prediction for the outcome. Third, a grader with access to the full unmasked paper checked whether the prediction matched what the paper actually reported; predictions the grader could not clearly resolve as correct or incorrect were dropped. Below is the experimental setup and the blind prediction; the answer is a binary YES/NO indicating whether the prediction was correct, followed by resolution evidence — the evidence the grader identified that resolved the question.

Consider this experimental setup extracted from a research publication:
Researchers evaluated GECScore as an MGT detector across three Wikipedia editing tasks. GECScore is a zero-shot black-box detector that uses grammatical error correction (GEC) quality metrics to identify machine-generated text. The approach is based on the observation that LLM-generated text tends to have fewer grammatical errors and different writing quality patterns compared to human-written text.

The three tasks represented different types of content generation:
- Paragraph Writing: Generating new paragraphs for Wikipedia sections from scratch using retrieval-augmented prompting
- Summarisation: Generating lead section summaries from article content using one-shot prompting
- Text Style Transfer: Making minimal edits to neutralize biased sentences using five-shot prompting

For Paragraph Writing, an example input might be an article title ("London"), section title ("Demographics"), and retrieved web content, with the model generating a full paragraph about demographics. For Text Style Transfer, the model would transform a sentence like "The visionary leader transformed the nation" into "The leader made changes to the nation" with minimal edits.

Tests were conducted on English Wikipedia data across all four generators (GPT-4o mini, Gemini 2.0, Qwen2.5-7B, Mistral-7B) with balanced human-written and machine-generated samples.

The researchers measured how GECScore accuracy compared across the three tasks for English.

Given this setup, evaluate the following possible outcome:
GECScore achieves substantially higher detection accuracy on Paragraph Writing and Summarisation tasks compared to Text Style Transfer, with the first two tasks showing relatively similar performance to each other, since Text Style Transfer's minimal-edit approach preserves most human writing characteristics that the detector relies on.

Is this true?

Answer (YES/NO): YES